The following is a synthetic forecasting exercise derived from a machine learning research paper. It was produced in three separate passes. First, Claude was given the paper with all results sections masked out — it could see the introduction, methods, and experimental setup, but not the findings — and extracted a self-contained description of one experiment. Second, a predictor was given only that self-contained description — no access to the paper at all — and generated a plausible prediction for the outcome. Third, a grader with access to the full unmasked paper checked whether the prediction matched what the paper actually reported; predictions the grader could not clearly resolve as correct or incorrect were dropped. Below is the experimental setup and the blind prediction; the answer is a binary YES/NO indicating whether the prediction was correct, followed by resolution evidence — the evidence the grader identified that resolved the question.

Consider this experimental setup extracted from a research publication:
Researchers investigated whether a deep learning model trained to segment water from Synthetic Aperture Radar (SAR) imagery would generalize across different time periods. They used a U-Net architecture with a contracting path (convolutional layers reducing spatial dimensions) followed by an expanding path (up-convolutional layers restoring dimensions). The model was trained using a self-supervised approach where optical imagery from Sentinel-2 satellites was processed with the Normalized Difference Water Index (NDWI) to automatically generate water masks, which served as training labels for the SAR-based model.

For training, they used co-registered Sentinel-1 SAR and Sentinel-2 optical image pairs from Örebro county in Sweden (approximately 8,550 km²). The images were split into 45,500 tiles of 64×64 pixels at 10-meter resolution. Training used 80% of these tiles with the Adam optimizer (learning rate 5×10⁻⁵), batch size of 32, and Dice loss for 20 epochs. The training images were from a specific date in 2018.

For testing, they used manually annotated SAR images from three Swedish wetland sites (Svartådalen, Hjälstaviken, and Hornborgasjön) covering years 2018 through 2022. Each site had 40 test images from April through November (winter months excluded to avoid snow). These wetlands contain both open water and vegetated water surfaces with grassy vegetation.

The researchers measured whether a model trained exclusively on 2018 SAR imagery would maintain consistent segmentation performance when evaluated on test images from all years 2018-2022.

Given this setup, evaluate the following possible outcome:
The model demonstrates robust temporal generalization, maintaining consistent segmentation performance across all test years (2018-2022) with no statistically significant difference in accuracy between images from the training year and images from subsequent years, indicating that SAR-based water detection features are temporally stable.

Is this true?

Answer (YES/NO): NO